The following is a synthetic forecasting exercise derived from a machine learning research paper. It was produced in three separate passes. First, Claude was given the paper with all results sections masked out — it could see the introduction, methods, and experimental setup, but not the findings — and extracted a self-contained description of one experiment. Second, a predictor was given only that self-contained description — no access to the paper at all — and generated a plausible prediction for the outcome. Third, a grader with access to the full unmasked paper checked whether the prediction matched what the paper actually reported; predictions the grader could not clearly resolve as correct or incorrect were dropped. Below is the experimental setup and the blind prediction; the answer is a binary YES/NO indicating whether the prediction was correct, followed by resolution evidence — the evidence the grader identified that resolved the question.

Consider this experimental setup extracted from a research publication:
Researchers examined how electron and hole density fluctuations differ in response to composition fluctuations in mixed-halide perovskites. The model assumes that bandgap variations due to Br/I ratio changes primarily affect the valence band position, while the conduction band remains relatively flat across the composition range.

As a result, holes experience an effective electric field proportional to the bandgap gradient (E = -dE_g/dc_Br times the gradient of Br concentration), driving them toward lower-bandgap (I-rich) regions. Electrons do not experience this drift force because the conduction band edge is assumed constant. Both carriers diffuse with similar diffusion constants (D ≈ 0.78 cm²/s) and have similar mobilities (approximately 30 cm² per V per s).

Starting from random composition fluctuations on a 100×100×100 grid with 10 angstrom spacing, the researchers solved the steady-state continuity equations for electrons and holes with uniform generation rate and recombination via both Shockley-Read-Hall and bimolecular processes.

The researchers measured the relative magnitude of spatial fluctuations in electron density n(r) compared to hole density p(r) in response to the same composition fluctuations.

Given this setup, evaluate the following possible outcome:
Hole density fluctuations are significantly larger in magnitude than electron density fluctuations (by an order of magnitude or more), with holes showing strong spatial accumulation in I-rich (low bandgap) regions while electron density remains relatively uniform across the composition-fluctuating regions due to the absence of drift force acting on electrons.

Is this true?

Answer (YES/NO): YES